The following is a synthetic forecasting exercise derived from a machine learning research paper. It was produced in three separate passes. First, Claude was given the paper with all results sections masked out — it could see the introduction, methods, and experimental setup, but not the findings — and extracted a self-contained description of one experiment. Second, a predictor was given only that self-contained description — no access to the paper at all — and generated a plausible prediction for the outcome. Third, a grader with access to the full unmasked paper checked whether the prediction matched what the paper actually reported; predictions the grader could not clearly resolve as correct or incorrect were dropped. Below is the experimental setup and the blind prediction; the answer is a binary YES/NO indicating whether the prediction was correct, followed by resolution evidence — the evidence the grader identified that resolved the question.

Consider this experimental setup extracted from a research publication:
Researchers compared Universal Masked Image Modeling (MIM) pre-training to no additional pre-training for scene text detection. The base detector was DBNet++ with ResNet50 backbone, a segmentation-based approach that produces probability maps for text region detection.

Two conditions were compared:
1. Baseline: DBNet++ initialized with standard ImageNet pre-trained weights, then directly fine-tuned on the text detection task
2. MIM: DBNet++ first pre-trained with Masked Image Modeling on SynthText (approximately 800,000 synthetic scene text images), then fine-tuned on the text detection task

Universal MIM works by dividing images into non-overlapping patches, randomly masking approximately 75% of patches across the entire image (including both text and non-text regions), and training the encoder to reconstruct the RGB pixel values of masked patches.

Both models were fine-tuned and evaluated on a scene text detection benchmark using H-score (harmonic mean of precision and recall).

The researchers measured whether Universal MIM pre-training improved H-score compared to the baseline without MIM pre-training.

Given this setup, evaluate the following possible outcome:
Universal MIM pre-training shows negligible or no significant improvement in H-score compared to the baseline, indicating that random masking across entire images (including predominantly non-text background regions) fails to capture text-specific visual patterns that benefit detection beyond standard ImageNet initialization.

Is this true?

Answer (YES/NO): NO